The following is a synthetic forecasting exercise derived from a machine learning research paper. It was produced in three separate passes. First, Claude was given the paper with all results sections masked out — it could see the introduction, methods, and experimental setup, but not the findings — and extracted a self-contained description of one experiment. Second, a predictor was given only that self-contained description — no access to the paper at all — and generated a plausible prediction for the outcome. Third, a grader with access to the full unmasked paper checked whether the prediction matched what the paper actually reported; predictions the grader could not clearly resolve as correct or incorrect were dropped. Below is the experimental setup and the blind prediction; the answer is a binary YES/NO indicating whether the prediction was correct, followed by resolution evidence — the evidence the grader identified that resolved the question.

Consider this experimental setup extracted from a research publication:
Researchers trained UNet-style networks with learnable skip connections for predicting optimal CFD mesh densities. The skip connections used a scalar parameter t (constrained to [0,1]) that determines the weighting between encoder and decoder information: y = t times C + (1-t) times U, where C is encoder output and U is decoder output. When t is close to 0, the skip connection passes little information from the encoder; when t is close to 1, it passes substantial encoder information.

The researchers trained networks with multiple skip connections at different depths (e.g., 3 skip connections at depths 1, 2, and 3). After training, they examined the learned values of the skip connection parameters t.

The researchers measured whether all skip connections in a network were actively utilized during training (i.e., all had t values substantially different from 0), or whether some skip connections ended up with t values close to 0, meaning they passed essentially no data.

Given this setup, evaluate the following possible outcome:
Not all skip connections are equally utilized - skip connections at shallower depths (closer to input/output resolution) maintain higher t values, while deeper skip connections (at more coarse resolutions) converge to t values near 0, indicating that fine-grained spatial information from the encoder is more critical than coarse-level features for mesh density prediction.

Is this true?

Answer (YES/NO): NO